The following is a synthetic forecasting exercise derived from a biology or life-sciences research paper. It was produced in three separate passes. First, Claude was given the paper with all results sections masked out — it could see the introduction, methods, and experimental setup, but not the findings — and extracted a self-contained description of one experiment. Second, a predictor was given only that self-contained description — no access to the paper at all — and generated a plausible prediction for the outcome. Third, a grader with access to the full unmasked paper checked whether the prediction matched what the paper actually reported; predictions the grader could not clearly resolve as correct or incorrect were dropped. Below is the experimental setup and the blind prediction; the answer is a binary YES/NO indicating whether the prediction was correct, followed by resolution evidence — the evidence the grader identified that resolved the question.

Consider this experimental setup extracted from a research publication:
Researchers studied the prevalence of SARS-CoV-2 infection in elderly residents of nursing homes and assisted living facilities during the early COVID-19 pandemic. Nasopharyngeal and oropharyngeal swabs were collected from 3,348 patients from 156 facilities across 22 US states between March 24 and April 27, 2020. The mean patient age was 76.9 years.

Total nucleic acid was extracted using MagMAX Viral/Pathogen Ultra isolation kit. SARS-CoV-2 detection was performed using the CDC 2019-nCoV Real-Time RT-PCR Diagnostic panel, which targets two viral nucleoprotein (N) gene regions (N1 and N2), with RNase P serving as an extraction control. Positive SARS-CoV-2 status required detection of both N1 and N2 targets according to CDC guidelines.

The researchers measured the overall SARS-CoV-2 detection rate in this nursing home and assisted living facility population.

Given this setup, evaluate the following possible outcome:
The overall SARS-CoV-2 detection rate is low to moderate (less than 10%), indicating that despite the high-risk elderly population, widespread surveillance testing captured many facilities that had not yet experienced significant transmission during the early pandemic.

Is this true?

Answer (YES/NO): NO